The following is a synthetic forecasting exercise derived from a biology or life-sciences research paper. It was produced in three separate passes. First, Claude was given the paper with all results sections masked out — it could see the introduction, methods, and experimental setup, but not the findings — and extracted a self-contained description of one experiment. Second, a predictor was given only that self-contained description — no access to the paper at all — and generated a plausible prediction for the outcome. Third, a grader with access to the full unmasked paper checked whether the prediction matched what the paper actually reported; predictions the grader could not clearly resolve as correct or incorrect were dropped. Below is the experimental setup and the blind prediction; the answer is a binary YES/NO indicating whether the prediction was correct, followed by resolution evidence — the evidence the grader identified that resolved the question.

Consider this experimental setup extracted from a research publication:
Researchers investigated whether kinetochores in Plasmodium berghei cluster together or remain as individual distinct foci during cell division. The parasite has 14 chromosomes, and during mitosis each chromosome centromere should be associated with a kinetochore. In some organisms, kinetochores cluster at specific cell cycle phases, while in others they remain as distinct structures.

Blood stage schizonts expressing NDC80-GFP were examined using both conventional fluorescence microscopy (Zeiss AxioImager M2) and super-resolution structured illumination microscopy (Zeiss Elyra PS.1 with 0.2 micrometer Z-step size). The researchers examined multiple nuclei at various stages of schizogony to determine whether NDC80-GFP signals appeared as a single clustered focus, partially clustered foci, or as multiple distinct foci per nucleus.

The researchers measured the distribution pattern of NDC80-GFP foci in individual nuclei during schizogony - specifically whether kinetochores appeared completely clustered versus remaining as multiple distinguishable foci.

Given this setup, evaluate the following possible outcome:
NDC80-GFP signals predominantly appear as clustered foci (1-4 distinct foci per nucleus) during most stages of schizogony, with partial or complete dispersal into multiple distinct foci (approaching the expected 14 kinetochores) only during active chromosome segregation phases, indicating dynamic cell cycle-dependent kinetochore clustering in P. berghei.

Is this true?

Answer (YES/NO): NO